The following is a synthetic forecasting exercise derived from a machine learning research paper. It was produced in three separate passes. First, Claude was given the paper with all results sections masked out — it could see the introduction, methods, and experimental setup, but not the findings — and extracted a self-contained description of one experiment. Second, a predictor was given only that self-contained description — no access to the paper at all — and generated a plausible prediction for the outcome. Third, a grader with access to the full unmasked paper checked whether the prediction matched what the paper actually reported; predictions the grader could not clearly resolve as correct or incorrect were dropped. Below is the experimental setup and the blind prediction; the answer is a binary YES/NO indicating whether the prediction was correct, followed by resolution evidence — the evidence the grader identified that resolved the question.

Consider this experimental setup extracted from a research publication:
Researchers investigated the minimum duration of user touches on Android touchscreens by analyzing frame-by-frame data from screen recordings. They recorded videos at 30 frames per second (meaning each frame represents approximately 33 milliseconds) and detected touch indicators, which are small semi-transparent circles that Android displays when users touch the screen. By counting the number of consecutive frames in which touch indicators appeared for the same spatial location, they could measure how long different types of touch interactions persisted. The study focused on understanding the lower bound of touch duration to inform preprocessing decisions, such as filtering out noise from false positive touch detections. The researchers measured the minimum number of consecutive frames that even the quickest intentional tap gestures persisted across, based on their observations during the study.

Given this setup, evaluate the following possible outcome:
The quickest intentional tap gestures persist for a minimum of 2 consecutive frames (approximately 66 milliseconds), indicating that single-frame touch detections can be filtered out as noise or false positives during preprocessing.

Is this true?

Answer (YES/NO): NO